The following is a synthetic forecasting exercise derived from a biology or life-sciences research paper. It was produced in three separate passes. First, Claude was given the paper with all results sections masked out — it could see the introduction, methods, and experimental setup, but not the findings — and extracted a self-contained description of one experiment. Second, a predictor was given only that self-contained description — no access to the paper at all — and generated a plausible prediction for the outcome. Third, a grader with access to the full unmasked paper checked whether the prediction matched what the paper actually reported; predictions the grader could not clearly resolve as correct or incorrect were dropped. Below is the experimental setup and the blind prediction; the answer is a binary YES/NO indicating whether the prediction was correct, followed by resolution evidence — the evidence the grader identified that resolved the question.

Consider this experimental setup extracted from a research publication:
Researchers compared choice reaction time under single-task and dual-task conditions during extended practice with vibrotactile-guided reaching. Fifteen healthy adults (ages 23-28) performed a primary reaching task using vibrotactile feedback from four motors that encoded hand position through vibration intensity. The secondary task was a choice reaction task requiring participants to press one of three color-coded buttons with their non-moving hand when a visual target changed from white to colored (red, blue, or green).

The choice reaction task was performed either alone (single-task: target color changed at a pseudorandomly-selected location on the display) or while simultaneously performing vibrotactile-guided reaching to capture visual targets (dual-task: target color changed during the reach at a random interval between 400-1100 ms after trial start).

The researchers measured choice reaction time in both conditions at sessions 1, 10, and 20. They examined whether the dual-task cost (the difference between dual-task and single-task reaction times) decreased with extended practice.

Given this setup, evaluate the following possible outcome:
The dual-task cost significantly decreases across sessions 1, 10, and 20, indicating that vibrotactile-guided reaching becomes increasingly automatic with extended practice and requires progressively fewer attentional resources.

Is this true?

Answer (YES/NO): NO